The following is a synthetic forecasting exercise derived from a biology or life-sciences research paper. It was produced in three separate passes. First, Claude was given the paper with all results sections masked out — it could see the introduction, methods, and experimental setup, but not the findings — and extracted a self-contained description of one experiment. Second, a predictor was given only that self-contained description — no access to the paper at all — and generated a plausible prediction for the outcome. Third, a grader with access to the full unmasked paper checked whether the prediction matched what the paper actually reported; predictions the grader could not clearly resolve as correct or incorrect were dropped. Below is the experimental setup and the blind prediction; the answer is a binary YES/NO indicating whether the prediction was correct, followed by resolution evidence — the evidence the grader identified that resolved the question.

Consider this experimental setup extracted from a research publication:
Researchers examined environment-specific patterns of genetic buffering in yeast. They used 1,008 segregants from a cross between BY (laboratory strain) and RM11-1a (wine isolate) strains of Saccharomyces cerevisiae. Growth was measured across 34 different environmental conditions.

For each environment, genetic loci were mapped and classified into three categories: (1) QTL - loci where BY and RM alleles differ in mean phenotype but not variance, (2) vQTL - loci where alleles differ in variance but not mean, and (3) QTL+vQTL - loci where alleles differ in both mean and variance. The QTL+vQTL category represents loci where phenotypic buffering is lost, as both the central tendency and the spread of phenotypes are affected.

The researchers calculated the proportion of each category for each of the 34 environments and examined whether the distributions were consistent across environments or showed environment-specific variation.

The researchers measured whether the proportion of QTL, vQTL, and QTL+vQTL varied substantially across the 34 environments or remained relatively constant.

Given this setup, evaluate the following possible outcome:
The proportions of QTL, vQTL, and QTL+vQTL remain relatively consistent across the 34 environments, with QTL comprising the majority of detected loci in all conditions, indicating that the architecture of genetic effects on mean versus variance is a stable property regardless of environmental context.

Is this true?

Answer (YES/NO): NO